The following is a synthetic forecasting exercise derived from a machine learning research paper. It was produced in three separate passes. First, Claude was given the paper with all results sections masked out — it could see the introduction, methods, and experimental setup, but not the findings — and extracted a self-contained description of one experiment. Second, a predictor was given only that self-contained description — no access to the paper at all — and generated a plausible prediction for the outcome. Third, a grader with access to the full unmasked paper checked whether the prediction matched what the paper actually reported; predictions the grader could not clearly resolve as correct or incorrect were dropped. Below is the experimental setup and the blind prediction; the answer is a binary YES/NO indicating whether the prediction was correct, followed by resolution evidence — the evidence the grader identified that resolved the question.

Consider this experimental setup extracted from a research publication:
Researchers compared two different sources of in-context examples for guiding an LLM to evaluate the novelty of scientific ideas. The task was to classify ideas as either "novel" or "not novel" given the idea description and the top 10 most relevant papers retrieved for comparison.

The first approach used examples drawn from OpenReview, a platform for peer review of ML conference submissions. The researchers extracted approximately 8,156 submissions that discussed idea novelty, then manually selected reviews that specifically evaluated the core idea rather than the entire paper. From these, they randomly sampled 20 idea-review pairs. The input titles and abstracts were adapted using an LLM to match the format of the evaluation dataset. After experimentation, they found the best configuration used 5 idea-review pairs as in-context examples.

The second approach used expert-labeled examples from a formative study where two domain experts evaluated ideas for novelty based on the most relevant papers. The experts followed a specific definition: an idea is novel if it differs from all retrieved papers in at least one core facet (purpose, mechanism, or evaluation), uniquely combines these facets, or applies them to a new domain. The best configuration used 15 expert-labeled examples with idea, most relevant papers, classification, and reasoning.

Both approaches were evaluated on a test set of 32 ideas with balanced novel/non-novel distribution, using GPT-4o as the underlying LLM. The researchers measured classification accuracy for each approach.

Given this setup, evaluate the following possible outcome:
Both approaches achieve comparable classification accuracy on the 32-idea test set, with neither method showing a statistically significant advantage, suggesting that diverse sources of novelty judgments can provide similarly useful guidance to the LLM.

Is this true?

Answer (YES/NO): NO